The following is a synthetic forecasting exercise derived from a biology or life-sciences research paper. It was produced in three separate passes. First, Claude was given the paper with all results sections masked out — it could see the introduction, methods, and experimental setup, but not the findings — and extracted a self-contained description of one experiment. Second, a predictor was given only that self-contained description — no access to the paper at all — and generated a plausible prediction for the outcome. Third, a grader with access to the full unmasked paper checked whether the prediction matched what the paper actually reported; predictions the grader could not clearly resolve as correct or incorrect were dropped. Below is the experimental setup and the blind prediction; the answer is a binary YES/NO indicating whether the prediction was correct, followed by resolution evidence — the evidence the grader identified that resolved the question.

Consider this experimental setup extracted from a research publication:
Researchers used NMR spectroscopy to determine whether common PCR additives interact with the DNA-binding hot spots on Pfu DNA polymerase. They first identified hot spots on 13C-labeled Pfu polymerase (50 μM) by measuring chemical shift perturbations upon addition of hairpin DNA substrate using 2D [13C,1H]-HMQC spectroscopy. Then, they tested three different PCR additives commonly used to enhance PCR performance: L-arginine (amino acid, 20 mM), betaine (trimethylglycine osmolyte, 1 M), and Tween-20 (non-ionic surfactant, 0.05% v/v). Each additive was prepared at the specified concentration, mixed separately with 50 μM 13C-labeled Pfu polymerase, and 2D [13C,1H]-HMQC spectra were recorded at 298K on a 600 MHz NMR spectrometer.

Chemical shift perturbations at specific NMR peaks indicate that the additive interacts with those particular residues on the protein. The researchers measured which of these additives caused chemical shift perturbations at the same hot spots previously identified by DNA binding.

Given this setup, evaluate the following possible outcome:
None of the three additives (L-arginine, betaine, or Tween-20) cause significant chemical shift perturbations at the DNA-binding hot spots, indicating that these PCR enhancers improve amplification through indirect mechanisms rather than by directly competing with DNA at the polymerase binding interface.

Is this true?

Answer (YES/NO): NO